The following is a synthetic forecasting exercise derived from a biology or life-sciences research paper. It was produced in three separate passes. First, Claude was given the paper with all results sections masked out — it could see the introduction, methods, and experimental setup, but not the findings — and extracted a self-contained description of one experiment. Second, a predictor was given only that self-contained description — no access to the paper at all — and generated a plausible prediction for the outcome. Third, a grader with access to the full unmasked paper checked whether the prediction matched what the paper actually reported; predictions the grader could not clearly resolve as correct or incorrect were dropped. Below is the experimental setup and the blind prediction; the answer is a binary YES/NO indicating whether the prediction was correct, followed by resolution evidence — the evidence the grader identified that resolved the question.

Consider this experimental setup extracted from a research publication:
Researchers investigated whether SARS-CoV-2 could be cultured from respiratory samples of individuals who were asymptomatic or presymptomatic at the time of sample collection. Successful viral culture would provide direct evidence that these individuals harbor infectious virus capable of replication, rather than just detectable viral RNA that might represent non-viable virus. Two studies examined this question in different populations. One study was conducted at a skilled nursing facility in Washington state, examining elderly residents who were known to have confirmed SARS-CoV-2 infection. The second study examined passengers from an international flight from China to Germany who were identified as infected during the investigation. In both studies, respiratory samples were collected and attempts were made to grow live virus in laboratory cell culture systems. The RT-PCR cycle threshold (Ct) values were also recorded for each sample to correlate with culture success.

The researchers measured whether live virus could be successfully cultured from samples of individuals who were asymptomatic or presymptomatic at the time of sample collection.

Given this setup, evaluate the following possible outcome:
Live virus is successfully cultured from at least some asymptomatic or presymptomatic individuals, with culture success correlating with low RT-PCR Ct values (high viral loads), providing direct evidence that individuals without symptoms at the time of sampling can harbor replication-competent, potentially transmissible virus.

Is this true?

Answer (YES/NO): NO